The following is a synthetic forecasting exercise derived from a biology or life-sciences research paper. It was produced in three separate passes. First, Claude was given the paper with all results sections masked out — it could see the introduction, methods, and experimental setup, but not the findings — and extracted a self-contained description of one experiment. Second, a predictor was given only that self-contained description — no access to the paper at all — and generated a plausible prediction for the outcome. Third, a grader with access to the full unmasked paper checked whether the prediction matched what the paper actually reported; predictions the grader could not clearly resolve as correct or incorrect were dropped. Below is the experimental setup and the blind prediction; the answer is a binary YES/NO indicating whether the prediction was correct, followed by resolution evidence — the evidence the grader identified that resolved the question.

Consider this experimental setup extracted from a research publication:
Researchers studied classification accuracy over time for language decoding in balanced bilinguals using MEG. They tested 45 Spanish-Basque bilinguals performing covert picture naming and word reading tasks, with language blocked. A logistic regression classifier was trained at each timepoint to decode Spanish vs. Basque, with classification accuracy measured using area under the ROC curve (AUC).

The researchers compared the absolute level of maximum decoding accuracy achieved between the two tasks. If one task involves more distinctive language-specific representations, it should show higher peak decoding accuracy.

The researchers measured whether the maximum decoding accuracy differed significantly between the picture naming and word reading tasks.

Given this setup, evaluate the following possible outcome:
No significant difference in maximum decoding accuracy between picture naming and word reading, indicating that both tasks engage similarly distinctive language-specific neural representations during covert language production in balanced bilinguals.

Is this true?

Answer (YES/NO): YES